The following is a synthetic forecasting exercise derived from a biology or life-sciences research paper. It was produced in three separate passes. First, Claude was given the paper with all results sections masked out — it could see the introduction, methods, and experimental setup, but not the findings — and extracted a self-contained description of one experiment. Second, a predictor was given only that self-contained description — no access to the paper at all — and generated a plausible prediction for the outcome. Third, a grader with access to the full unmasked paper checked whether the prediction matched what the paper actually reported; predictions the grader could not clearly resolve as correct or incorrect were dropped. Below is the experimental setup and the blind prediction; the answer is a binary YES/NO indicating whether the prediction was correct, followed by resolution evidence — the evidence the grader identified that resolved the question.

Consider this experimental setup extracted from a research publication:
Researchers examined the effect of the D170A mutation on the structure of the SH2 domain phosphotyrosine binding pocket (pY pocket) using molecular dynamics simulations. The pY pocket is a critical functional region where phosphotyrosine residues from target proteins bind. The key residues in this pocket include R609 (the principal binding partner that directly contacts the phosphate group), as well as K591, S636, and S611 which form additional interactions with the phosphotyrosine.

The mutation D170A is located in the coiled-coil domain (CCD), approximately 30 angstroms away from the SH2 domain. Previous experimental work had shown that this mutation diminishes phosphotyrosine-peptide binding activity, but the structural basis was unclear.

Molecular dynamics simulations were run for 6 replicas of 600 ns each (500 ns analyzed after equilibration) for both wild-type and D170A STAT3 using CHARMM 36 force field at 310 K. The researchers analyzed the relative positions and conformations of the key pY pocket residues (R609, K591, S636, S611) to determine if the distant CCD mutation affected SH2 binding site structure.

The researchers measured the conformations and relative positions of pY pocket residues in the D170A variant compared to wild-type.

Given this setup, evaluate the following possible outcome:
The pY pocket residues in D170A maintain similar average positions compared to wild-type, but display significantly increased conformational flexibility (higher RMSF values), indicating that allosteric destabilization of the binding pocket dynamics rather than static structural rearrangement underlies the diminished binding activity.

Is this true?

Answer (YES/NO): NO